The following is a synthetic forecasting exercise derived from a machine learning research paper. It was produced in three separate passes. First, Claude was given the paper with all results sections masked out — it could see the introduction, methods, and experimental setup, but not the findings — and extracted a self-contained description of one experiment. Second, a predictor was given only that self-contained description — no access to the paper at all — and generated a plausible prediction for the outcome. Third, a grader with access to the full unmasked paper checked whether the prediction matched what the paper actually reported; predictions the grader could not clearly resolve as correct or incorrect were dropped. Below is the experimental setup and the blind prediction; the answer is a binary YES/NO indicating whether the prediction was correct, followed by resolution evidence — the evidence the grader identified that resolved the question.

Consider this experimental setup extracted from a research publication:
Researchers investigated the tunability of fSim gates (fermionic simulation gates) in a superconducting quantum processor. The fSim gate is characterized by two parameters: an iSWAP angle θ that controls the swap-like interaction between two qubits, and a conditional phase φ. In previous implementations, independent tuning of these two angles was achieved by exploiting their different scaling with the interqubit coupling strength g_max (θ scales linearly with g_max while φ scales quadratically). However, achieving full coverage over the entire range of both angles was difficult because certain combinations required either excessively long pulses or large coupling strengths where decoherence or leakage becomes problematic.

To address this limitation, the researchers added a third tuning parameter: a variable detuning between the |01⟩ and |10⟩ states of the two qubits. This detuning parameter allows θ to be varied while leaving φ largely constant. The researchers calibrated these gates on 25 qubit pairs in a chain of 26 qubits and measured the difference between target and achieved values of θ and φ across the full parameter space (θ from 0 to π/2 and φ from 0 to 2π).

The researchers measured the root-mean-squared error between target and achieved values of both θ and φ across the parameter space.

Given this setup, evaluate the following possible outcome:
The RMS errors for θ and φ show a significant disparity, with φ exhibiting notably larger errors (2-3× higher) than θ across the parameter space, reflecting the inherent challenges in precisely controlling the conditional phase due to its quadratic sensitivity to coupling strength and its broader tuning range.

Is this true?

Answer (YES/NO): NO